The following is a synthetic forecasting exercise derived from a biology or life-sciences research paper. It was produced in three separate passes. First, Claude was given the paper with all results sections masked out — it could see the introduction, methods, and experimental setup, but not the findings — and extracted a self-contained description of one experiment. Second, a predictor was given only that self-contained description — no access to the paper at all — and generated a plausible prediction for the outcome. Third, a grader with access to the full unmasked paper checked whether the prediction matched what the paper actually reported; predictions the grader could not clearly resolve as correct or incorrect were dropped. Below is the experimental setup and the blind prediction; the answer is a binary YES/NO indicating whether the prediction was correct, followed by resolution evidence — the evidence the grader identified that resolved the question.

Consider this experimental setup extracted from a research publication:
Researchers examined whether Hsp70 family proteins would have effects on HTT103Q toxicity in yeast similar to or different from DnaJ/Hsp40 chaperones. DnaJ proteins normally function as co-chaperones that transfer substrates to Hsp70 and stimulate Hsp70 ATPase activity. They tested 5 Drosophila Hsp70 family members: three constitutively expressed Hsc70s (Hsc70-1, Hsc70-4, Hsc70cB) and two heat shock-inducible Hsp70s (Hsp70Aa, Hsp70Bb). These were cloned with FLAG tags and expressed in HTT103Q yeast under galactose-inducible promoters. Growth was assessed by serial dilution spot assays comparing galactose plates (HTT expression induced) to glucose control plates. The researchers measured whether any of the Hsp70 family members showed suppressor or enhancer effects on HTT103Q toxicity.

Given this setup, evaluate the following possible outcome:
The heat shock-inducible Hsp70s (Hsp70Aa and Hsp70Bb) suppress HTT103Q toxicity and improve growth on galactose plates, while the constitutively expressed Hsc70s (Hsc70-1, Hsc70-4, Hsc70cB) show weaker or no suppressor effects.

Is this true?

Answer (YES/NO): NO